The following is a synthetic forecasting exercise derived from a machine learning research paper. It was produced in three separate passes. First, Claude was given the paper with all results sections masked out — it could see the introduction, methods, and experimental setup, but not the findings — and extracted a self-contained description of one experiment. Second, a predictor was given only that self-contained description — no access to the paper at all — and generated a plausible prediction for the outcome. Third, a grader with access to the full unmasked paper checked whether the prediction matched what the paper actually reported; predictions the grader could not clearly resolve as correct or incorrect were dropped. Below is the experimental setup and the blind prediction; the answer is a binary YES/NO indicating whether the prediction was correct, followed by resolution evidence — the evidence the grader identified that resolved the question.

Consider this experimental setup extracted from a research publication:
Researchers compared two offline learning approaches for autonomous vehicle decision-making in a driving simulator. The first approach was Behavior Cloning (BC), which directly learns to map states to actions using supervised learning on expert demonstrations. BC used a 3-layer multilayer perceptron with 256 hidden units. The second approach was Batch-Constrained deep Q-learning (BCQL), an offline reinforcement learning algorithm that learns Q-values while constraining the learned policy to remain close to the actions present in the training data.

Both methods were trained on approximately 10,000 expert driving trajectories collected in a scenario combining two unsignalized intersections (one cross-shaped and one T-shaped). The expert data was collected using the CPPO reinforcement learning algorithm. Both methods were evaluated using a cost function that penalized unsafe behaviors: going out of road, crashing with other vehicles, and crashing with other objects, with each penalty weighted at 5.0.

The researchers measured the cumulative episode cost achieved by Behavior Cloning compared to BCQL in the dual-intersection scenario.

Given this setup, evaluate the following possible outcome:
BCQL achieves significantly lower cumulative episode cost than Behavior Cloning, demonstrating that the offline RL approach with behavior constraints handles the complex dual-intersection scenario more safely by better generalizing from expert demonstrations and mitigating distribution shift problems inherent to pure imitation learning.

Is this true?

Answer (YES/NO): YES